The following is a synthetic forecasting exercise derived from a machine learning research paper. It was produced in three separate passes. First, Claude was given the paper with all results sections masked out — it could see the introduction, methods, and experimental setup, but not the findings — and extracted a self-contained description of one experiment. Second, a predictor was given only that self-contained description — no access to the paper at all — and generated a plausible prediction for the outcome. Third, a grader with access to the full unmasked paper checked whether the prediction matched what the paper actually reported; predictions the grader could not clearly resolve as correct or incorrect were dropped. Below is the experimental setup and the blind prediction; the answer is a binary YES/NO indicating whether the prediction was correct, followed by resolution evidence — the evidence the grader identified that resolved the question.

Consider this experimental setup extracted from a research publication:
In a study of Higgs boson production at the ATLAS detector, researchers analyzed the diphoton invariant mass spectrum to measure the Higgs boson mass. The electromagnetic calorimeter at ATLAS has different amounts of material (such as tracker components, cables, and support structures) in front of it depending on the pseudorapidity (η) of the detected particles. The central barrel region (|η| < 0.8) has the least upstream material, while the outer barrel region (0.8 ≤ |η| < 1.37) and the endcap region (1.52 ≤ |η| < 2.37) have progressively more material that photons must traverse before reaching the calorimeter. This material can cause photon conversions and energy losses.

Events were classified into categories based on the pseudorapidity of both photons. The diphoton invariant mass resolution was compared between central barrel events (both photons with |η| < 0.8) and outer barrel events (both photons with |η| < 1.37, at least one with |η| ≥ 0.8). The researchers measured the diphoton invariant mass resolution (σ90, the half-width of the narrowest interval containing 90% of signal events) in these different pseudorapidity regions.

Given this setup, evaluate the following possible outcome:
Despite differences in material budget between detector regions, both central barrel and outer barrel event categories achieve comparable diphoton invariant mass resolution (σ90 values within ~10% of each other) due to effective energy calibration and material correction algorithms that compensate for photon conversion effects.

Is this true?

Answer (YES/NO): NO